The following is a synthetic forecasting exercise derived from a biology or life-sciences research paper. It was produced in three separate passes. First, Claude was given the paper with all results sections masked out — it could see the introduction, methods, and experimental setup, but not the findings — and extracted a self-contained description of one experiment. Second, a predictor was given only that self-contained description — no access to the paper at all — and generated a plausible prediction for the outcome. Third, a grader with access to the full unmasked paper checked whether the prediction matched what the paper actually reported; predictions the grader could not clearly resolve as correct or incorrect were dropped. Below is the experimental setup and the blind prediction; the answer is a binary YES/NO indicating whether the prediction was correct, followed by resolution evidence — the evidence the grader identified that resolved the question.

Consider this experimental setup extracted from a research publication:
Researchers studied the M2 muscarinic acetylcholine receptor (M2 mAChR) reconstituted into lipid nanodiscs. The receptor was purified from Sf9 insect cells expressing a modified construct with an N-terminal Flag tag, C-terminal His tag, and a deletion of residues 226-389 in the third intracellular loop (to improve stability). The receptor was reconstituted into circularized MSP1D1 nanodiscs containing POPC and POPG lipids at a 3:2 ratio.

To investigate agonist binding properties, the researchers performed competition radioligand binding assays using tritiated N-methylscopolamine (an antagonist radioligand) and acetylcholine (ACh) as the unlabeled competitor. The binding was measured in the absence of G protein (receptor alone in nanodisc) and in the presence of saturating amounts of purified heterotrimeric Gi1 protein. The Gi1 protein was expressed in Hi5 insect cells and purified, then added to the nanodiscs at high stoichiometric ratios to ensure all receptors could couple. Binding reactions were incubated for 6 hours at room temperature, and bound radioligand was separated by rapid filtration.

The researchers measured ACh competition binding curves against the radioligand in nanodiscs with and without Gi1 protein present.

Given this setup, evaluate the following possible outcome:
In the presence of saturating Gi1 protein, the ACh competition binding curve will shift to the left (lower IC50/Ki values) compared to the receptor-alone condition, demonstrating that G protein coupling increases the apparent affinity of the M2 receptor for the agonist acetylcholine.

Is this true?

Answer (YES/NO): YES